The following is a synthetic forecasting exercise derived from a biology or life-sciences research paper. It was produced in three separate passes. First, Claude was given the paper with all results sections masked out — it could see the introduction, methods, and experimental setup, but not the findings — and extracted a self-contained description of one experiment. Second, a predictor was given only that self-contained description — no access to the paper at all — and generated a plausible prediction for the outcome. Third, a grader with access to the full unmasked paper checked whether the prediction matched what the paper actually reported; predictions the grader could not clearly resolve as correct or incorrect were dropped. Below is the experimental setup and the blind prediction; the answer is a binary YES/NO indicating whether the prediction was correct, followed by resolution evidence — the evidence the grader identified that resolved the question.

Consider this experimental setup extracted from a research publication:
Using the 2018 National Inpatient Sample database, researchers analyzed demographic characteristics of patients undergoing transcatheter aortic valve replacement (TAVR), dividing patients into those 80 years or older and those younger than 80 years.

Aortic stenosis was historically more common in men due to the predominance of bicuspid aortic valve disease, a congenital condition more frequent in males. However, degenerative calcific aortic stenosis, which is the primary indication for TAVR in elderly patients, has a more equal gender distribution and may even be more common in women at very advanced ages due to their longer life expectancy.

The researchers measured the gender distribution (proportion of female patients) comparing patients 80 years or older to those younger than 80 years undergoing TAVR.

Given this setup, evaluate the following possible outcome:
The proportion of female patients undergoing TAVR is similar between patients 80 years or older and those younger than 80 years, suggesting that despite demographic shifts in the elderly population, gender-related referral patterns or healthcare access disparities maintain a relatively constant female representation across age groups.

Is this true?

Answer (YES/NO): NO